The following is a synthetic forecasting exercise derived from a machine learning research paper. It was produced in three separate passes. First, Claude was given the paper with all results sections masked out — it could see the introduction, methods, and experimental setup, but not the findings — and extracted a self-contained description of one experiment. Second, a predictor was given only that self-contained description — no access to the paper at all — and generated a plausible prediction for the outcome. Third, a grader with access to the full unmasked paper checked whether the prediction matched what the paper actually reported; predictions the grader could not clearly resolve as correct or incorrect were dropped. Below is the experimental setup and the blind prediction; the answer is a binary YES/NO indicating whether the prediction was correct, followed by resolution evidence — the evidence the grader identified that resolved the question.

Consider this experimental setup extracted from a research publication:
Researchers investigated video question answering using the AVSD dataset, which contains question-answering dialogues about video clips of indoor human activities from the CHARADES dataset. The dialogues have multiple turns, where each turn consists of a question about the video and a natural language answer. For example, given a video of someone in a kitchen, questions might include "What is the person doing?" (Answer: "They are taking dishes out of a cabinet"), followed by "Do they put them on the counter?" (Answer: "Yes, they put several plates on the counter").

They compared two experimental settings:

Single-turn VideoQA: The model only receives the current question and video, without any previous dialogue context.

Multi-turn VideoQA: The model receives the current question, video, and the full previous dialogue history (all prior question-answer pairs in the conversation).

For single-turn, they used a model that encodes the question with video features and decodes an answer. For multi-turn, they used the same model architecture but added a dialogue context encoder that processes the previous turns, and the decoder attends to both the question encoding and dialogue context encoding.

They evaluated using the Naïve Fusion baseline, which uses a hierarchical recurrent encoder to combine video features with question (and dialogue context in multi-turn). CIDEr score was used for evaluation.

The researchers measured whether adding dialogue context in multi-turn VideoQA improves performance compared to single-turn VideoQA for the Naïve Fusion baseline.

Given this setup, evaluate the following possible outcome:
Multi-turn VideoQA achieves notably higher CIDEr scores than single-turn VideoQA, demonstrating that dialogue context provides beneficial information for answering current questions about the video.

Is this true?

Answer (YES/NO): NO